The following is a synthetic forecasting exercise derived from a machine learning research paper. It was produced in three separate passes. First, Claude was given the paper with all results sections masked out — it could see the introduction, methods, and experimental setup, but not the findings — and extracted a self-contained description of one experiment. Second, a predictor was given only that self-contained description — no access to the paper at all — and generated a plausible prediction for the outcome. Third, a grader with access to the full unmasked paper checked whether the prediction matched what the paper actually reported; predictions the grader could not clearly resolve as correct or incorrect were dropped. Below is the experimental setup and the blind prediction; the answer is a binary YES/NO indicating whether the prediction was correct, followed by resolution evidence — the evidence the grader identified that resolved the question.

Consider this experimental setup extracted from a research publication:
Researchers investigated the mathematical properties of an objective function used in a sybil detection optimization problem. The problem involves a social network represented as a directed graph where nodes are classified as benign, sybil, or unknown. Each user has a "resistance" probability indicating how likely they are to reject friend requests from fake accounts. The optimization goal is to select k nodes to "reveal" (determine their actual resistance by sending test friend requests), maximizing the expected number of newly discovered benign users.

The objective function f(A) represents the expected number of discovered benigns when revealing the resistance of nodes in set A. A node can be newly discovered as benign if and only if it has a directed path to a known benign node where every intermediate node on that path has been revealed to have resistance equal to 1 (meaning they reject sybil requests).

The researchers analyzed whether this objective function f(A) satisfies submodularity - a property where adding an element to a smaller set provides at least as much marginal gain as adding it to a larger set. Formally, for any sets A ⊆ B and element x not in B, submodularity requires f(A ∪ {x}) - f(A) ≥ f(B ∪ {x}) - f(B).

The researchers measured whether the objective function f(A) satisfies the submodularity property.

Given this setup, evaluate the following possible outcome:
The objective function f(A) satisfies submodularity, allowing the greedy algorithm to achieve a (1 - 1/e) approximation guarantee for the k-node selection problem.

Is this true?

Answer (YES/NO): NO